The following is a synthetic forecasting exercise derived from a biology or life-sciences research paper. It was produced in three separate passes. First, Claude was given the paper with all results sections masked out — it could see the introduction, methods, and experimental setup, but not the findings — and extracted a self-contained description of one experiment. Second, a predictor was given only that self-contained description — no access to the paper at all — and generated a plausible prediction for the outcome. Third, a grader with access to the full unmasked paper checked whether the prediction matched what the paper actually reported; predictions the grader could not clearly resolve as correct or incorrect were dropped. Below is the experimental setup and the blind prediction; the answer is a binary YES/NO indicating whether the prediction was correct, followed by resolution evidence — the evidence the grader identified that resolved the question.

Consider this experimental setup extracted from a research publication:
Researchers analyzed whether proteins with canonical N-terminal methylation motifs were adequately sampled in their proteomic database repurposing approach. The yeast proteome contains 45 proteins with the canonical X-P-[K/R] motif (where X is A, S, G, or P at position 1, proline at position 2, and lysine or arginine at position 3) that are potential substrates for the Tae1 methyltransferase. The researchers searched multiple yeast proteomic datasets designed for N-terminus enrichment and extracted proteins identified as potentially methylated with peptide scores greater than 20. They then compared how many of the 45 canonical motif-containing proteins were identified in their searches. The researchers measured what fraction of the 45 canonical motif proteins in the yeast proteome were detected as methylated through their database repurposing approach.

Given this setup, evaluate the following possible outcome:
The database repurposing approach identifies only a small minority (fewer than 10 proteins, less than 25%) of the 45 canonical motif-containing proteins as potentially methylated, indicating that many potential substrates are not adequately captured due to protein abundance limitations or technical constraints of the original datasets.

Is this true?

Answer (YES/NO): YES